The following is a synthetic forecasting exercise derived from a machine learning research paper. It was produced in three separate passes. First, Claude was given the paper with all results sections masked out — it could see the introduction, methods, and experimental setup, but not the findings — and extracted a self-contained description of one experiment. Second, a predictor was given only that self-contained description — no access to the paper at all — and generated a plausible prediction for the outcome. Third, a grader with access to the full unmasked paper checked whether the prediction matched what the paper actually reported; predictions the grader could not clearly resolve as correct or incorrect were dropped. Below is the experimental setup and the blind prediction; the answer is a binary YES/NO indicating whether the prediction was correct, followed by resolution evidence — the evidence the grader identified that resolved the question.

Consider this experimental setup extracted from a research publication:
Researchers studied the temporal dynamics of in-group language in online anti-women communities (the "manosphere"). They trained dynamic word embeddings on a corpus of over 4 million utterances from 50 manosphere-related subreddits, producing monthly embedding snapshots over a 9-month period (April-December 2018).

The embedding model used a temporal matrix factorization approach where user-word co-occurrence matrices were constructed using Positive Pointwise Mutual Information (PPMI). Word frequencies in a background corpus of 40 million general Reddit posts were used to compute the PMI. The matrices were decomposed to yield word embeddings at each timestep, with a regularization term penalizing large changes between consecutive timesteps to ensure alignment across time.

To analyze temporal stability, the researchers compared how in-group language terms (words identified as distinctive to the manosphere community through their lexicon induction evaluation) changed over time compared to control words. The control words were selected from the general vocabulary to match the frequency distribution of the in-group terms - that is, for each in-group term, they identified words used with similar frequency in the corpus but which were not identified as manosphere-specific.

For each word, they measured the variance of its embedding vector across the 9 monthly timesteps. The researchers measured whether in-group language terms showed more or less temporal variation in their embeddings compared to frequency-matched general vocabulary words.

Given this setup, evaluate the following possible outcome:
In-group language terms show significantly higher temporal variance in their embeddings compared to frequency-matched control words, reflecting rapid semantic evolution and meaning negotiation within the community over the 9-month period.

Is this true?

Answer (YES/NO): NO